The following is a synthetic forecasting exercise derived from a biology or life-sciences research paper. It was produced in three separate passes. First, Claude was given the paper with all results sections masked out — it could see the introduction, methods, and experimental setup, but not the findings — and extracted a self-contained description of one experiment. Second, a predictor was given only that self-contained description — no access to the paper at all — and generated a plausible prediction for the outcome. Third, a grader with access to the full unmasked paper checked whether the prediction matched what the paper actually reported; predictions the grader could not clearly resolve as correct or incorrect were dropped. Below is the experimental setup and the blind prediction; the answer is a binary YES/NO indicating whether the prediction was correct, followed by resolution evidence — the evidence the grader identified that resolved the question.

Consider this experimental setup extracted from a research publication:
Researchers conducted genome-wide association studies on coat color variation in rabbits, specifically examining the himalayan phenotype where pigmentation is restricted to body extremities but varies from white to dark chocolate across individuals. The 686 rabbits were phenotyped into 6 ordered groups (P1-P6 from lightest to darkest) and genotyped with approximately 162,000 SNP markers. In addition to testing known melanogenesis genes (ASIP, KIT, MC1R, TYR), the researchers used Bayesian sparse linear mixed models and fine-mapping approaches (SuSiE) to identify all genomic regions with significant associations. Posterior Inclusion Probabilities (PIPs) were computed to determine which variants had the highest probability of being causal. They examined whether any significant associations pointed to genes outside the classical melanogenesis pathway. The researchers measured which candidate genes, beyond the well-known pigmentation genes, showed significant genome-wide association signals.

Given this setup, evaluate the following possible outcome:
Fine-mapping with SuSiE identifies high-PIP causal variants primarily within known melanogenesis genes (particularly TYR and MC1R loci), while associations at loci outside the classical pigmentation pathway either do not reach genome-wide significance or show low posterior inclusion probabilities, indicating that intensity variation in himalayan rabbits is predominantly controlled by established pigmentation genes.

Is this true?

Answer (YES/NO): NO